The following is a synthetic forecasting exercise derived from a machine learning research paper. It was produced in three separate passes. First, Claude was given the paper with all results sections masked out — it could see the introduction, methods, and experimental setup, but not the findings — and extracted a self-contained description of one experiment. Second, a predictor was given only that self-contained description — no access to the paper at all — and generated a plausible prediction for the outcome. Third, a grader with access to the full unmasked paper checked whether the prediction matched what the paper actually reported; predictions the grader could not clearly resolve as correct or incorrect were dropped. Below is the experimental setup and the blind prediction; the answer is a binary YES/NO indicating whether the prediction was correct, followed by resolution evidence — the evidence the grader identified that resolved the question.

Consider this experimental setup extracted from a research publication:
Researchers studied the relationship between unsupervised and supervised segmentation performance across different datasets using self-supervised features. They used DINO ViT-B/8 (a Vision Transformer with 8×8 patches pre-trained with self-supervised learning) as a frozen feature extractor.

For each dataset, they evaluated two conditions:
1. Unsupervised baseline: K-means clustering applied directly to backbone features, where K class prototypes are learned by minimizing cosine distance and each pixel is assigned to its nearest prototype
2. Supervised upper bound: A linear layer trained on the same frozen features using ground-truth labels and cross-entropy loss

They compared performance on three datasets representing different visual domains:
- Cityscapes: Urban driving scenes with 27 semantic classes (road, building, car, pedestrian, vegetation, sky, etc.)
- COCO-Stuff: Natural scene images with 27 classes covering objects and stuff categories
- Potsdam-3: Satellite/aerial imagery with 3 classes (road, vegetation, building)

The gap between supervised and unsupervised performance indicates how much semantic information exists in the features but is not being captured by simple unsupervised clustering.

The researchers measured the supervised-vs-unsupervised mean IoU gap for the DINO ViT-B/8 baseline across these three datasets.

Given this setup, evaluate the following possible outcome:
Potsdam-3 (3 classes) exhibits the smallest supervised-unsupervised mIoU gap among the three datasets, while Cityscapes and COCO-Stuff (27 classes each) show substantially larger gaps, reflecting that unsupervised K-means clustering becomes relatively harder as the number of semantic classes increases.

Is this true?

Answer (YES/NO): NO